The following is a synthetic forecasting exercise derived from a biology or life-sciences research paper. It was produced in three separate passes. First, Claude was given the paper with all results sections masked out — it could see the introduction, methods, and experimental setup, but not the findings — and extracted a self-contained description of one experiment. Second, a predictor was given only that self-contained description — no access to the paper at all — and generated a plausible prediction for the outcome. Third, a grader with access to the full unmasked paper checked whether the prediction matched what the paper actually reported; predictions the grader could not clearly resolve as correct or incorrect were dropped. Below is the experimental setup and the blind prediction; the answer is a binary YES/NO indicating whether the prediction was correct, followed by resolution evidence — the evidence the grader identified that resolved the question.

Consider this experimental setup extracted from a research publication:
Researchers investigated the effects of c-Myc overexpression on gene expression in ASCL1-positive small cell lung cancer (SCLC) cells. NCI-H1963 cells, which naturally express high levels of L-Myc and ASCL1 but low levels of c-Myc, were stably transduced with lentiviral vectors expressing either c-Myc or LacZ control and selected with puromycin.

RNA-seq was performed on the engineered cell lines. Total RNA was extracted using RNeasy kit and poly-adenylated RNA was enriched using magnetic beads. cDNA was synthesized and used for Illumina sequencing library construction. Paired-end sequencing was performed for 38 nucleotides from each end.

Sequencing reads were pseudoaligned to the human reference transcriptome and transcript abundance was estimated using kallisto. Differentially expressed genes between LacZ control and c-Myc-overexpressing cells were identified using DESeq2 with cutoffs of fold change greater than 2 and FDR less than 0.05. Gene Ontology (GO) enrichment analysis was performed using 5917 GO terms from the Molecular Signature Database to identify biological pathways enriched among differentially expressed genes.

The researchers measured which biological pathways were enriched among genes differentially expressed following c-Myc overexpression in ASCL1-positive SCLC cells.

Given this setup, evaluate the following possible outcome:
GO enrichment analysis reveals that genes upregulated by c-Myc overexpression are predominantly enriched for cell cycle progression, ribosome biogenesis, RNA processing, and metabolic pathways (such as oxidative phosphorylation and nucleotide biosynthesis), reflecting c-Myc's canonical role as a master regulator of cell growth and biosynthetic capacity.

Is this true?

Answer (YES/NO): NO